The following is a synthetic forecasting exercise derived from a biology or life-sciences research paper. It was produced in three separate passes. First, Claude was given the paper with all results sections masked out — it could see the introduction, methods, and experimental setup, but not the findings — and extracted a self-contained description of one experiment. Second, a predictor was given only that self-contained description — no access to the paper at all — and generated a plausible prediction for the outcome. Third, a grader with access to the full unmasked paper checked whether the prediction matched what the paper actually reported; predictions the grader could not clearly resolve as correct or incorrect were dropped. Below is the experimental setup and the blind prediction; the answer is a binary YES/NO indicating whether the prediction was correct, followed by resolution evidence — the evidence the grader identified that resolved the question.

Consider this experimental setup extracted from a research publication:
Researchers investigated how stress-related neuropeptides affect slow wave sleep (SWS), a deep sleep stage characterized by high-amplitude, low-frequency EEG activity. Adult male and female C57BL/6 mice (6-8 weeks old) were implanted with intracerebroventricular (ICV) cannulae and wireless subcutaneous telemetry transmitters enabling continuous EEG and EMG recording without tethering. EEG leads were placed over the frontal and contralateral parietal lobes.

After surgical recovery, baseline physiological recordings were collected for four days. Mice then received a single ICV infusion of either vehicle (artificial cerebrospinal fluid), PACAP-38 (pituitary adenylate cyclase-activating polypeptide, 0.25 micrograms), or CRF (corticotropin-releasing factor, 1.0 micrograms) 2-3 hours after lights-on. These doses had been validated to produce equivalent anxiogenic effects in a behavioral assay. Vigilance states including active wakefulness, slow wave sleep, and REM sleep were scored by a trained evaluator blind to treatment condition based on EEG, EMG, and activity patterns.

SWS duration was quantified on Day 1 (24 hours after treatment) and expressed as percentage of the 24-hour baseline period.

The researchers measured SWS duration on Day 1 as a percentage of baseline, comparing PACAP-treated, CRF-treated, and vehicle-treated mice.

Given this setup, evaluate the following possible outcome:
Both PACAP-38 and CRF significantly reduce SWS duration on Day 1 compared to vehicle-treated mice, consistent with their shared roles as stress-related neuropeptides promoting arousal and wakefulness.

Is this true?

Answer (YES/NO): NO